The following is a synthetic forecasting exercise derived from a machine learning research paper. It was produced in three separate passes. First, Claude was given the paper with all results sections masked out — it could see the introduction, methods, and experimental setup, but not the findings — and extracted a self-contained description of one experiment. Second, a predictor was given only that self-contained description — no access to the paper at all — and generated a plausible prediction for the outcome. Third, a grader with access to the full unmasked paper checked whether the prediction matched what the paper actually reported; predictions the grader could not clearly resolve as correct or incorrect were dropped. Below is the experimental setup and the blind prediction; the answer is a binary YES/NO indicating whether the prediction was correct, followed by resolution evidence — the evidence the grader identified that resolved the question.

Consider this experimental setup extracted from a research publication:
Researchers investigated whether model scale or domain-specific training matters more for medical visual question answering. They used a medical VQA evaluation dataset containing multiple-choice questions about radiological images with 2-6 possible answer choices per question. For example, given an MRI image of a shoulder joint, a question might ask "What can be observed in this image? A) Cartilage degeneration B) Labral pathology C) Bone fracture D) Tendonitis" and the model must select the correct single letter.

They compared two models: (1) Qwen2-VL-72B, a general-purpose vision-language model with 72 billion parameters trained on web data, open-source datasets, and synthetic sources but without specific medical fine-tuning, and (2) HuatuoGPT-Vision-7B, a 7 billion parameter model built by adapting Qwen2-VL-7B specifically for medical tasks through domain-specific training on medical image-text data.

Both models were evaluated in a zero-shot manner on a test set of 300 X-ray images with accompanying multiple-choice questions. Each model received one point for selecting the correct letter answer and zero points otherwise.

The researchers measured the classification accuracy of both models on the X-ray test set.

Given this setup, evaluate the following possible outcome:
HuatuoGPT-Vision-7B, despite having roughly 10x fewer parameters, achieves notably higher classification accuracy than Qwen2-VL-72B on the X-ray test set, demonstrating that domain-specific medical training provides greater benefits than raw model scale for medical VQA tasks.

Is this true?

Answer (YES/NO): NO